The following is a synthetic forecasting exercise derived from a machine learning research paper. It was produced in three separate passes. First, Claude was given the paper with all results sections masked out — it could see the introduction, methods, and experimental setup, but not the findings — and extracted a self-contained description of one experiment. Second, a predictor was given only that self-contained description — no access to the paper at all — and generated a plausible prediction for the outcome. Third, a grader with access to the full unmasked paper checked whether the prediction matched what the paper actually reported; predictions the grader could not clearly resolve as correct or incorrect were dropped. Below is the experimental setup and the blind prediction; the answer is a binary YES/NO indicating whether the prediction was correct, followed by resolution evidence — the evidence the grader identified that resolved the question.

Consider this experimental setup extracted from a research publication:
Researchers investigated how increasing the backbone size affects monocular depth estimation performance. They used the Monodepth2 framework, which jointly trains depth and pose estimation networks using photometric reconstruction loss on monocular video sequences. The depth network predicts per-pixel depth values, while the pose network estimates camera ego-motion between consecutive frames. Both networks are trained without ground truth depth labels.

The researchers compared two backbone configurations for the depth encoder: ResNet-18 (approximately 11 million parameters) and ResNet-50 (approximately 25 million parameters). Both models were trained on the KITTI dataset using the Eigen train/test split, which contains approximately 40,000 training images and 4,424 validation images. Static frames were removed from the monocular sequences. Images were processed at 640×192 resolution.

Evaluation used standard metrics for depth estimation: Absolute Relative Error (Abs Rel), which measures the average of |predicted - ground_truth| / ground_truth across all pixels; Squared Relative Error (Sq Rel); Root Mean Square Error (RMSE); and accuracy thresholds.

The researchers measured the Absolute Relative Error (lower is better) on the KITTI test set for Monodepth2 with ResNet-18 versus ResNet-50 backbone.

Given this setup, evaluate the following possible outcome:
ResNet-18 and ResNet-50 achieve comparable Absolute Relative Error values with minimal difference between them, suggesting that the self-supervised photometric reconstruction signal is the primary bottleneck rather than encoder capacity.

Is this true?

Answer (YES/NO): NO